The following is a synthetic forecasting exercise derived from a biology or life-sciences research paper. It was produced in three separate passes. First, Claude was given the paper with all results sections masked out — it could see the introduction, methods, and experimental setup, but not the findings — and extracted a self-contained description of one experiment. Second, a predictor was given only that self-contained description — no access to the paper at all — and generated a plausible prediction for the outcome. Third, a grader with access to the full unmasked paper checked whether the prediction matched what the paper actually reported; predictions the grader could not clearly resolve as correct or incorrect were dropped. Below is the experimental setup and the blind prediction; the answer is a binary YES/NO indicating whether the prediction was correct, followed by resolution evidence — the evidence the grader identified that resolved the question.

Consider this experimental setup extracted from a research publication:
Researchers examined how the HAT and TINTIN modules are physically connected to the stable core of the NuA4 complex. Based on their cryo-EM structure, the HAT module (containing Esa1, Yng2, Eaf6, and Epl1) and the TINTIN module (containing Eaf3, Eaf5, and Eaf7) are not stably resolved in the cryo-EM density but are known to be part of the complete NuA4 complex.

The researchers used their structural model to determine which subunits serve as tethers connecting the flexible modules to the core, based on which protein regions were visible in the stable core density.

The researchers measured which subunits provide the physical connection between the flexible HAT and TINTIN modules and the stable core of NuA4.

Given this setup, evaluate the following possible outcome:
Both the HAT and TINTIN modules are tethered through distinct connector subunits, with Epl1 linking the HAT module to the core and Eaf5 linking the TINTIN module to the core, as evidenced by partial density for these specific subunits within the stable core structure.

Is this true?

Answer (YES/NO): NO